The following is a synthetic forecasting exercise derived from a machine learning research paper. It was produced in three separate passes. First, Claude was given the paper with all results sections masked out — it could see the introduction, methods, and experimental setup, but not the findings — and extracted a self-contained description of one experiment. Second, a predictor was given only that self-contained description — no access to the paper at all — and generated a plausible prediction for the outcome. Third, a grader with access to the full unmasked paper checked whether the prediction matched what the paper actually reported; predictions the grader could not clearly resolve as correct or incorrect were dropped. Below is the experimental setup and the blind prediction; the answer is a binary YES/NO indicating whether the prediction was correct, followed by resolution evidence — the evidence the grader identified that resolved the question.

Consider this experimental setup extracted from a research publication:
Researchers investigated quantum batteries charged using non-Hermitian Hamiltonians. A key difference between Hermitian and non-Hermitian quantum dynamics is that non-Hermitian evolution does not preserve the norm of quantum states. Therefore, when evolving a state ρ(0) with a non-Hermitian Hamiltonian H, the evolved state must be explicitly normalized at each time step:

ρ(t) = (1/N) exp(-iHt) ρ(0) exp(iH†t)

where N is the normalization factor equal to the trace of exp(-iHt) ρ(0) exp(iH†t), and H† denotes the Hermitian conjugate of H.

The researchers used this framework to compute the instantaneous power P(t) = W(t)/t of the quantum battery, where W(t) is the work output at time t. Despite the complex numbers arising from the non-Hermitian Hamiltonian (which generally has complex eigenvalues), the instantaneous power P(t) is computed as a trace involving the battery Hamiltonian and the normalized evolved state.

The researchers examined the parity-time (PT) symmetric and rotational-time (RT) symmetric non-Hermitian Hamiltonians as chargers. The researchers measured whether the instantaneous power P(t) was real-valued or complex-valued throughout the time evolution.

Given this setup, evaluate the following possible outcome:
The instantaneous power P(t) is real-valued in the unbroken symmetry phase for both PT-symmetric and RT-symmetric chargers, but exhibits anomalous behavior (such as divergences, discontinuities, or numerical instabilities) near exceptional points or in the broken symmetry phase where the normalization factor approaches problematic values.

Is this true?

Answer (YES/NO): NO